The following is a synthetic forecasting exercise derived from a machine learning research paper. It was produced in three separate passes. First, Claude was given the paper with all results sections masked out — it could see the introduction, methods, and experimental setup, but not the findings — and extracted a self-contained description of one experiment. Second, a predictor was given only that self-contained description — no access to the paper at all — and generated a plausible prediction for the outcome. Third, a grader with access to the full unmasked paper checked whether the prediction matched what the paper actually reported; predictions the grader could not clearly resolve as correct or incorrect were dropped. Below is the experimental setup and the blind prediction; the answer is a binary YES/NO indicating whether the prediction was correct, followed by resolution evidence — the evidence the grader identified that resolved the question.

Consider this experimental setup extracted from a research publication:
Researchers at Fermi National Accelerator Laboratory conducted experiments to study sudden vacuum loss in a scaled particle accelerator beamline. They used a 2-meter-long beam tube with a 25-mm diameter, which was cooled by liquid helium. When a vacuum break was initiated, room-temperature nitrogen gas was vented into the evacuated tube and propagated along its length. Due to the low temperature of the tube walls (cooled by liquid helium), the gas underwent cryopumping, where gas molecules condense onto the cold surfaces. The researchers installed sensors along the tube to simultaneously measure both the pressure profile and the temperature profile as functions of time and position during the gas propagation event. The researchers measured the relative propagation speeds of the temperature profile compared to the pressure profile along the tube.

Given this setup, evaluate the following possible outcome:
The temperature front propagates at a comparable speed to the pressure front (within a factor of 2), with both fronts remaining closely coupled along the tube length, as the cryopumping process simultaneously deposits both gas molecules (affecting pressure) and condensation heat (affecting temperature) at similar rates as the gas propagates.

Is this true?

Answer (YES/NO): NO